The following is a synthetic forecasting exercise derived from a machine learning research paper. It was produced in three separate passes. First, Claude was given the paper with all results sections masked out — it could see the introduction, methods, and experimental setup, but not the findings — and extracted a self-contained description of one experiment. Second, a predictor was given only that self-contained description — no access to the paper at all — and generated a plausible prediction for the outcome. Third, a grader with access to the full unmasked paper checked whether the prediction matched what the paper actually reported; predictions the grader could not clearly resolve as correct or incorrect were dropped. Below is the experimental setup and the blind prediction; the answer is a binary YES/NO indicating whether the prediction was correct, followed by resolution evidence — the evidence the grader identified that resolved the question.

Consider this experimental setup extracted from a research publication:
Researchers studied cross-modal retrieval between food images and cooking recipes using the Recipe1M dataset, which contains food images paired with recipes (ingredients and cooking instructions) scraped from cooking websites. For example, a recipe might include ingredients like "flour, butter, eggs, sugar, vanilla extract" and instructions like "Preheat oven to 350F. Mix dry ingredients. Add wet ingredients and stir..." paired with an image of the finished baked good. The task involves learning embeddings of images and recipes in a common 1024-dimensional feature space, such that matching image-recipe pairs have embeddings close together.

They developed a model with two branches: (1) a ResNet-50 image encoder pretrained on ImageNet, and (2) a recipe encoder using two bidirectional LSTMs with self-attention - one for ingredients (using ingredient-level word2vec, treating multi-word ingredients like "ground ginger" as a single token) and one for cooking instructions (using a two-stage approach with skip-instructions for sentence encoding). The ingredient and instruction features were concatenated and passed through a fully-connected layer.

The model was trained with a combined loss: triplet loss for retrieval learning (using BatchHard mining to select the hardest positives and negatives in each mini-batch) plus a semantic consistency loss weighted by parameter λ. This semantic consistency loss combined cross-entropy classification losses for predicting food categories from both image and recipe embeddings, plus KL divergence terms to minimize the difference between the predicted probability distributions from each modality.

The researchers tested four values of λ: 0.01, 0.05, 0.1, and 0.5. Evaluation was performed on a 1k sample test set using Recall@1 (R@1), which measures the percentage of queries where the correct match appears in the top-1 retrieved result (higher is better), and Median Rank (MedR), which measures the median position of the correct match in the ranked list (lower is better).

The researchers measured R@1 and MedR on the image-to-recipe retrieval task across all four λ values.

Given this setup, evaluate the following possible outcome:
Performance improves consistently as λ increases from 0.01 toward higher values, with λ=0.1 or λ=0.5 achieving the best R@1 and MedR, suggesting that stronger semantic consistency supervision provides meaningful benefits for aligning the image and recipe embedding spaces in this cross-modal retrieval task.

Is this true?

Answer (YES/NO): NO